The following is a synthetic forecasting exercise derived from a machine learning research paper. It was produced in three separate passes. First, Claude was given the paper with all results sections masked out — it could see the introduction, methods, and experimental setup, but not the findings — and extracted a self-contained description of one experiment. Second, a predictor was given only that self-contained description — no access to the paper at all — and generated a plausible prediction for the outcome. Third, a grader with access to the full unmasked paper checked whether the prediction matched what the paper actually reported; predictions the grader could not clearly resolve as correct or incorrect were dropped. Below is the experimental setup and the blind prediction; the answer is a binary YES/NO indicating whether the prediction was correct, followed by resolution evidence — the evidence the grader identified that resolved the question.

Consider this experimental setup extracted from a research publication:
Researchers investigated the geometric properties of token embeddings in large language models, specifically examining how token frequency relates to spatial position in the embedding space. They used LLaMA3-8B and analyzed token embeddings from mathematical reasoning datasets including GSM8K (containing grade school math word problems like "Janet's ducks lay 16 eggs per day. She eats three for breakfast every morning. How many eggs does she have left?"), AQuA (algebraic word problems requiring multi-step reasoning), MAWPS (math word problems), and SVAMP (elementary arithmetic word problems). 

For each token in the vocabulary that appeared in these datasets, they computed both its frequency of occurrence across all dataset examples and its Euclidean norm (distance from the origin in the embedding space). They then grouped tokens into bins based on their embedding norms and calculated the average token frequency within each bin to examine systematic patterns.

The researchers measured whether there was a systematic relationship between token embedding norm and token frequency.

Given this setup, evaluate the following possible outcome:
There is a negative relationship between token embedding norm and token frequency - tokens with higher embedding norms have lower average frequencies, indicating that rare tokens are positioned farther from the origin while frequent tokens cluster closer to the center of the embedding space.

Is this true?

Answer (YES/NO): YES